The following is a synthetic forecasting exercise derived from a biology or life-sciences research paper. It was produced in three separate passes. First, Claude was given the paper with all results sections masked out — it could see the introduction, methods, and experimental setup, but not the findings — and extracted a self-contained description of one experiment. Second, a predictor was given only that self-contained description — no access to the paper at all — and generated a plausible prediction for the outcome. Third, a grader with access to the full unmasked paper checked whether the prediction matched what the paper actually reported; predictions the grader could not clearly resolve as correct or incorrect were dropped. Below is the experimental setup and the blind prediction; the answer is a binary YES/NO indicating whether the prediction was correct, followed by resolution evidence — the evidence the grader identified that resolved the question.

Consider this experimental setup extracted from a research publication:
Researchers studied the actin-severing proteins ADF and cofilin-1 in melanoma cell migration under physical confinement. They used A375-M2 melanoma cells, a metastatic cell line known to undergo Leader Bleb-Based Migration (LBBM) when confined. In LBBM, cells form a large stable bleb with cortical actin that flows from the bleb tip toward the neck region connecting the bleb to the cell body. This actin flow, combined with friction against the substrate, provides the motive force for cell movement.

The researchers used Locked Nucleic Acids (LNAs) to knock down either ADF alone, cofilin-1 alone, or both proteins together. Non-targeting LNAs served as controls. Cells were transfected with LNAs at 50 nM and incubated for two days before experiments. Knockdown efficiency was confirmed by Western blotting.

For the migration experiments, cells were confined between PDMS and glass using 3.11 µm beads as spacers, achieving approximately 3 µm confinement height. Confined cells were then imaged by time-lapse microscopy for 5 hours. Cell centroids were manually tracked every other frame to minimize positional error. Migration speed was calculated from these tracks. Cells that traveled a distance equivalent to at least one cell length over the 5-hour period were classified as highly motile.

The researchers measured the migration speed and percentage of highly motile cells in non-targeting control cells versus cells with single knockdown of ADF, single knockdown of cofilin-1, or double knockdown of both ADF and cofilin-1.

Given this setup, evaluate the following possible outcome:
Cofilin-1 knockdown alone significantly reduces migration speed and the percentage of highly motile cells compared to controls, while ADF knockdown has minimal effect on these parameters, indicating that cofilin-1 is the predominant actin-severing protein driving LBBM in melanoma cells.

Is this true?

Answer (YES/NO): NO